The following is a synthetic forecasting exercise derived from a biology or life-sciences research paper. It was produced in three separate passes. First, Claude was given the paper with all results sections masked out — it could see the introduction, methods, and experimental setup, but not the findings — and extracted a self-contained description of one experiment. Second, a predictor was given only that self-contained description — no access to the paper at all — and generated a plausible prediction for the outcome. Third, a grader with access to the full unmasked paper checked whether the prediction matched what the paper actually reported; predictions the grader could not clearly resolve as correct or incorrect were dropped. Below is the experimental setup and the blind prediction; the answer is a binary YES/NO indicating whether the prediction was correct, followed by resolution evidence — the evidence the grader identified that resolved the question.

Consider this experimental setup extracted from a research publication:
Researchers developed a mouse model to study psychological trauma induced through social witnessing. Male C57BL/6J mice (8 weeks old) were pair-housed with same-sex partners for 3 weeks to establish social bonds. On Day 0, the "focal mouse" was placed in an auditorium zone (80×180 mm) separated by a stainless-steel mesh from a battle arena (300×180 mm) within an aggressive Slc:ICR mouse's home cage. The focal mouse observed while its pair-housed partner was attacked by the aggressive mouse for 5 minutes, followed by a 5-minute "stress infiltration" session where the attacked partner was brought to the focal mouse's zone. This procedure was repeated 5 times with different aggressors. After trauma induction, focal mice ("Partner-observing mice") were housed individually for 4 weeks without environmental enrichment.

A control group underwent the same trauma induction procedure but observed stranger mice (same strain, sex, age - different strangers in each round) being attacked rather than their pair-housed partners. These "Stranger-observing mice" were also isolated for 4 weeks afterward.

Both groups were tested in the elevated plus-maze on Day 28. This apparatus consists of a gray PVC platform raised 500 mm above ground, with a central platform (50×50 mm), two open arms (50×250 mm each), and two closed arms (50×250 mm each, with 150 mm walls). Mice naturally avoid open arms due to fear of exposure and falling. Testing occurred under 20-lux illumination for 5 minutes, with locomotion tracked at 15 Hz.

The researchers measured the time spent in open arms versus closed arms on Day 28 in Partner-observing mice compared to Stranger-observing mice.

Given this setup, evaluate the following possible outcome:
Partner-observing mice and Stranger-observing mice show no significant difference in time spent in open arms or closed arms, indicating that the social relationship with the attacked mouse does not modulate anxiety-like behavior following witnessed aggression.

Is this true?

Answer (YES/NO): NO